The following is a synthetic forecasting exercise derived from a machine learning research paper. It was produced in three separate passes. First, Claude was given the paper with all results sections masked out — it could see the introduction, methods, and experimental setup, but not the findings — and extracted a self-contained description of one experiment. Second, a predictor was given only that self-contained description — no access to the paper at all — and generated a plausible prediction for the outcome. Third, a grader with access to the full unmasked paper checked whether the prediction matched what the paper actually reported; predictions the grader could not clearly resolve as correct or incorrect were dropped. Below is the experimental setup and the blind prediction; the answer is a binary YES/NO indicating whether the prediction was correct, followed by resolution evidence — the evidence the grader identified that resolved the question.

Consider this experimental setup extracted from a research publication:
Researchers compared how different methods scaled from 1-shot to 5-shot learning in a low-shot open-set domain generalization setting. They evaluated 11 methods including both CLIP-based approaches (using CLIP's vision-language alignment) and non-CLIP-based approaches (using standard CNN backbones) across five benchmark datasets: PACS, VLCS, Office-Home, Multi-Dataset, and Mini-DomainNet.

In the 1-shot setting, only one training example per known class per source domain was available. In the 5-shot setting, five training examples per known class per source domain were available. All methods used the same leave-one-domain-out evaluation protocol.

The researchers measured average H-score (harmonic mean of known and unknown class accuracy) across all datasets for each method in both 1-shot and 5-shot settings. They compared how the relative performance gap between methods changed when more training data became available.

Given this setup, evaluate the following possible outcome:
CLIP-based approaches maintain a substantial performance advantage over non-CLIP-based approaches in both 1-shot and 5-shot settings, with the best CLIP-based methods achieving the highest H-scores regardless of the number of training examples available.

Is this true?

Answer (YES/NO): YES